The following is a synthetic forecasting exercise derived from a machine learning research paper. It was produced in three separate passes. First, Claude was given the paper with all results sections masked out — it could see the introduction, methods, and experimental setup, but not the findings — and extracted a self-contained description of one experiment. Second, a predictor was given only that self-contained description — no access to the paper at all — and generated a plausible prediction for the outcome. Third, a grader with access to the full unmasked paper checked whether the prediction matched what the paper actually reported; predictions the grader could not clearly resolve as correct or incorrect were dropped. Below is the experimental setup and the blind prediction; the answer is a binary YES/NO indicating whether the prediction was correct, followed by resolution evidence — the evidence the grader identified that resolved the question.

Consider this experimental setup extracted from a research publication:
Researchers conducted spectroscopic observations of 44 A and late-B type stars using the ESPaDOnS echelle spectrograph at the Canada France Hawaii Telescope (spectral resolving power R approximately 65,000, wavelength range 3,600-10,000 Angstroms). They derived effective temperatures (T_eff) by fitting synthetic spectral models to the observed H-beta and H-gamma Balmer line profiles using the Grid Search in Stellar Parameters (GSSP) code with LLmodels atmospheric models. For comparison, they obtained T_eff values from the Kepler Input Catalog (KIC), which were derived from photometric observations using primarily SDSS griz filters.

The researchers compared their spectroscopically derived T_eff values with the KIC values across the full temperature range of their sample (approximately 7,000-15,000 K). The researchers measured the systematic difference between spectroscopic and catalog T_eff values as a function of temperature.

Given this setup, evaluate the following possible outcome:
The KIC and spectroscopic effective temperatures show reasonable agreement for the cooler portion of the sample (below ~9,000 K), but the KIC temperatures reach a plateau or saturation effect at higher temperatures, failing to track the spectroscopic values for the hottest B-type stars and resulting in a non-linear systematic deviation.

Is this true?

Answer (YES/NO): YES